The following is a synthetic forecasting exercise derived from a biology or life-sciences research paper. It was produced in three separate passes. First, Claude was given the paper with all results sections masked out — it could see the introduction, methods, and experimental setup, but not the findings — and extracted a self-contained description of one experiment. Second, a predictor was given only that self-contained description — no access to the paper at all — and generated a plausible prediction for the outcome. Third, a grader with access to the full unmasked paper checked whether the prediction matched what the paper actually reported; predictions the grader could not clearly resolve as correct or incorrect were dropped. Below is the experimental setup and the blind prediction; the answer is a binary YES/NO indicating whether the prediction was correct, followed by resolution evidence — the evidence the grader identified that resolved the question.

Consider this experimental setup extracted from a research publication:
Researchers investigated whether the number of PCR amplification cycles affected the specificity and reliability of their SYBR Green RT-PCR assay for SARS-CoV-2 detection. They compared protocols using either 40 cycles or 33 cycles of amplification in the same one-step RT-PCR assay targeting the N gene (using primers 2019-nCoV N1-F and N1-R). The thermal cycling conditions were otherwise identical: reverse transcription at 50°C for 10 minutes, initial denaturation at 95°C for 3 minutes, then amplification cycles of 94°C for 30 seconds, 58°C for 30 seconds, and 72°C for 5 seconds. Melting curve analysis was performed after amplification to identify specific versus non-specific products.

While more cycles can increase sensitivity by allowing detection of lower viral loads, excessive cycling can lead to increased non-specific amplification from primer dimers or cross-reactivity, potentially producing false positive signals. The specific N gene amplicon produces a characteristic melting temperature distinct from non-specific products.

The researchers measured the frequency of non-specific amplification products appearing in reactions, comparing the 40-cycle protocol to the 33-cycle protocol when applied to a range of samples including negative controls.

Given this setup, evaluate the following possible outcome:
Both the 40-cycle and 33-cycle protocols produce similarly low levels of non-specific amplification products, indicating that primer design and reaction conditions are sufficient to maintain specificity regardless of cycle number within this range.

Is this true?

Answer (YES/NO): NO